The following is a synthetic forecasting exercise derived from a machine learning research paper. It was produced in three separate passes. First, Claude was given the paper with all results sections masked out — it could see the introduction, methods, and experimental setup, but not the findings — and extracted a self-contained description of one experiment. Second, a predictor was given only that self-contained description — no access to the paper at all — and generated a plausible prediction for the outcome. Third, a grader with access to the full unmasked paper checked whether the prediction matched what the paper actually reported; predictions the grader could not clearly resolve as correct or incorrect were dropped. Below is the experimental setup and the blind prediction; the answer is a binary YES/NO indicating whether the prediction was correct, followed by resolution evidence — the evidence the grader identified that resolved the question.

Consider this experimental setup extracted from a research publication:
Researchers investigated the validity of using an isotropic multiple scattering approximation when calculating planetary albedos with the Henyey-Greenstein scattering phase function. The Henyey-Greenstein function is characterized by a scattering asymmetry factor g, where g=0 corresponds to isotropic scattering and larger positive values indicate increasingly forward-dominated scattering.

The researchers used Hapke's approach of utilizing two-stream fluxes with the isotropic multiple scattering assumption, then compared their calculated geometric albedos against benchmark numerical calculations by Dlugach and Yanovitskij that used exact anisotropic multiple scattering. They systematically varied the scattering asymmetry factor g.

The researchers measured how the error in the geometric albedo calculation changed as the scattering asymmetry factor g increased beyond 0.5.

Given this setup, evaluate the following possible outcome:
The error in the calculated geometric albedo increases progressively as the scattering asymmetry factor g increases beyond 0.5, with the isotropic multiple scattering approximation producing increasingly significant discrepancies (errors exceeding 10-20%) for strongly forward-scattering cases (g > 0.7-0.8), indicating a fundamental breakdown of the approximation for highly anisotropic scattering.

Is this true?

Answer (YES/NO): NO